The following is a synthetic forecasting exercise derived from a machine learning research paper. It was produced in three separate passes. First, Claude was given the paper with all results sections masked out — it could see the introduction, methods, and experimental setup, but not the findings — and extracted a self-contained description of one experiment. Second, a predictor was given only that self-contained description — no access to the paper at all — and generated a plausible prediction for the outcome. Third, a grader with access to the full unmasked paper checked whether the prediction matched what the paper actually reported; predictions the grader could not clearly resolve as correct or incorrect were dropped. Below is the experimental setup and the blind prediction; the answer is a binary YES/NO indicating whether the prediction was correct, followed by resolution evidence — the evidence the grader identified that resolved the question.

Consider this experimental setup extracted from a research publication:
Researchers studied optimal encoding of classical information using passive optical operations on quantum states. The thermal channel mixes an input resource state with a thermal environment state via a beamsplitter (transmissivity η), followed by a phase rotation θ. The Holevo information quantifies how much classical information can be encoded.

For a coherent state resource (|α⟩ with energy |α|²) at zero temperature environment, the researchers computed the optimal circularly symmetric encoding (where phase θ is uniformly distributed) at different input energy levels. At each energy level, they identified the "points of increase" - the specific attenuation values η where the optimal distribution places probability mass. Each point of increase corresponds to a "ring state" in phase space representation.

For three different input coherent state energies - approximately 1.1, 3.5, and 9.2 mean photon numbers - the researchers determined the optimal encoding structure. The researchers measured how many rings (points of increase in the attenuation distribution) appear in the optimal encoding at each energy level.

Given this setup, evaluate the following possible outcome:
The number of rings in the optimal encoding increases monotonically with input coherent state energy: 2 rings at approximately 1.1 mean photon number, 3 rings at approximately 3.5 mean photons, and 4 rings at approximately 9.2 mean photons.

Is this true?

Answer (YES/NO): NO